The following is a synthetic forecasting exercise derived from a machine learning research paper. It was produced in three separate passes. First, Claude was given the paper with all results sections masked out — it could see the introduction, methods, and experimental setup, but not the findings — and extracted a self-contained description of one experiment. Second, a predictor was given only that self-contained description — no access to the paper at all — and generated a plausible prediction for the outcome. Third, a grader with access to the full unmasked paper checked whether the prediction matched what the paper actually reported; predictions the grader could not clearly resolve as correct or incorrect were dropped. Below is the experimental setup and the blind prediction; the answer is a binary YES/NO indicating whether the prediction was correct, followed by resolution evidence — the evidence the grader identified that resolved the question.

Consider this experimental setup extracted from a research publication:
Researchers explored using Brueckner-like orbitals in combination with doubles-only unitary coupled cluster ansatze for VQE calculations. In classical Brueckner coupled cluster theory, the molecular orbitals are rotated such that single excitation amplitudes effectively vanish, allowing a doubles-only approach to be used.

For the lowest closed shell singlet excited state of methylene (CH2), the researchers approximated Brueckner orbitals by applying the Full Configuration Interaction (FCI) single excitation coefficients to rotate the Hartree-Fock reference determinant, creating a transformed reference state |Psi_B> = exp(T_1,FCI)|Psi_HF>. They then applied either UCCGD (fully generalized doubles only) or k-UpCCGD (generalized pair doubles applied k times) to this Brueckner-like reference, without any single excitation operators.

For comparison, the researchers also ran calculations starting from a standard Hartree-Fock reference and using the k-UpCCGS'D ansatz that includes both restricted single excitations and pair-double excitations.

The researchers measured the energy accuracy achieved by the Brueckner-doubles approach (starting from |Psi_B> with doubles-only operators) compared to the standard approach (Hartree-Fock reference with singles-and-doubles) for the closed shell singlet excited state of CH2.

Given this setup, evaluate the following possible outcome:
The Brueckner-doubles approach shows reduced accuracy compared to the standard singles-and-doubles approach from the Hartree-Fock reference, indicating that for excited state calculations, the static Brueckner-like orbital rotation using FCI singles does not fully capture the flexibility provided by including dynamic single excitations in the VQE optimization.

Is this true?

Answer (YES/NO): NO